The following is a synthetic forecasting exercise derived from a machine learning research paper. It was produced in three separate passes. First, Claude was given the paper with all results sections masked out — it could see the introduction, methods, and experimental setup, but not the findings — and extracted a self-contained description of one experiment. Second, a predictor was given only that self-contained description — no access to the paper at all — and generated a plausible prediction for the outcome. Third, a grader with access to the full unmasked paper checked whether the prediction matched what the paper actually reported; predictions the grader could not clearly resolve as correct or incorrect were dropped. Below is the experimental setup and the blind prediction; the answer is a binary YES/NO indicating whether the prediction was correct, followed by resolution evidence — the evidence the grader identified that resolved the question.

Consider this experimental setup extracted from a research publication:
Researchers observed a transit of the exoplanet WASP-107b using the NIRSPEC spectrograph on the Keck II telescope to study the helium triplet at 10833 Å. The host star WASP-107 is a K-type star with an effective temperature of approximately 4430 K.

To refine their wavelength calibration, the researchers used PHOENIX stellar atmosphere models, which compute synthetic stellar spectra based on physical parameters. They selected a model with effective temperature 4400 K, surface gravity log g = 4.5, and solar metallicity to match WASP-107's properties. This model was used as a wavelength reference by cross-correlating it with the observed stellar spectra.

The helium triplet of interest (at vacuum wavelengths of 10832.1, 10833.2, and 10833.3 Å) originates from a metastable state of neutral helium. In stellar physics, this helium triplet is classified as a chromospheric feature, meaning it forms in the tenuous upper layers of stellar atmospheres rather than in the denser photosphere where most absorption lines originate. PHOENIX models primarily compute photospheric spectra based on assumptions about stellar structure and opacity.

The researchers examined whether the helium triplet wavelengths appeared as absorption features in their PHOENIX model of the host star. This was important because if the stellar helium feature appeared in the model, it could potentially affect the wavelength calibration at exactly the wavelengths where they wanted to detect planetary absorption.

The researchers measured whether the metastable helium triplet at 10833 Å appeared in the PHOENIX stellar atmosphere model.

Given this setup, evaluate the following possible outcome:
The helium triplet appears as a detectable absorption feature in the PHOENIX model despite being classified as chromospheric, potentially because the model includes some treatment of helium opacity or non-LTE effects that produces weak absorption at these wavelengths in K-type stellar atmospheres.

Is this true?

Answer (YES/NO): NO